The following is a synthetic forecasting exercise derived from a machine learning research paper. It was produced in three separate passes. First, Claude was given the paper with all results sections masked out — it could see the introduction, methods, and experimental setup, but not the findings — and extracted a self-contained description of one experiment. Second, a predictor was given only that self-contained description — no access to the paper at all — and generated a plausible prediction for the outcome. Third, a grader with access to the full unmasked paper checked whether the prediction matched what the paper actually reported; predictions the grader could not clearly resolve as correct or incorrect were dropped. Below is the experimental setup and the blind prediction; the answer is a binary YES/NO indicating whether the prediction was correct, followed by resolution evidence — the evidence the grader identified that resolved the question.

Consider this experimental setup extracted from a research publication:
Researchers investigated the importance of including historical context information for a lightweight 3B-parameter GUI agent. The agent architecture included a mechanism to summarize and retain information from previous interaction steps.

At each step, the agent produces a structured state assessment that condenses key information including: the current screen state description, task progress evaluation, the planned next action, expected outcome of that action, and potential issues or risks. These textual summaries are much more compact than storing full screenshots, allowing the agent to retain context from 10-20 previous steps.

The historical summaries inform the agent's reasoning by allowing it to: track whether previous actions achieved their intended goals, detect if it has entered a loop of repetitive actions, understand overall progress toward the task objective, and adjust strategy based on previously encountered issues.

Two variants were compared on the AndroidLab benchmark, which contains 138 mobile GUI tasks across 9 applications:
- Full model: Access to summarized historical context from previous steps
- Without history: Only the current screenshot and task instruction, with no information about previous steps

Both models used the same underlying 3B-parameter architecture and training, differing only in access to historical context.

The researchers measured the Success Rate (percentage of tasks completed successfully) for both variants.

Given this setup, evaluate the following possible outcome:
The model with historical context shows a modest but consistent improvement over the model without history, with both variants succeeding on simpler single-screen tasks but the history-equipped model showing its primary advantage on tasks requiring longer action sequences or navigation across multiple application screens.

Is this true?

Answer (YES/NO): NO